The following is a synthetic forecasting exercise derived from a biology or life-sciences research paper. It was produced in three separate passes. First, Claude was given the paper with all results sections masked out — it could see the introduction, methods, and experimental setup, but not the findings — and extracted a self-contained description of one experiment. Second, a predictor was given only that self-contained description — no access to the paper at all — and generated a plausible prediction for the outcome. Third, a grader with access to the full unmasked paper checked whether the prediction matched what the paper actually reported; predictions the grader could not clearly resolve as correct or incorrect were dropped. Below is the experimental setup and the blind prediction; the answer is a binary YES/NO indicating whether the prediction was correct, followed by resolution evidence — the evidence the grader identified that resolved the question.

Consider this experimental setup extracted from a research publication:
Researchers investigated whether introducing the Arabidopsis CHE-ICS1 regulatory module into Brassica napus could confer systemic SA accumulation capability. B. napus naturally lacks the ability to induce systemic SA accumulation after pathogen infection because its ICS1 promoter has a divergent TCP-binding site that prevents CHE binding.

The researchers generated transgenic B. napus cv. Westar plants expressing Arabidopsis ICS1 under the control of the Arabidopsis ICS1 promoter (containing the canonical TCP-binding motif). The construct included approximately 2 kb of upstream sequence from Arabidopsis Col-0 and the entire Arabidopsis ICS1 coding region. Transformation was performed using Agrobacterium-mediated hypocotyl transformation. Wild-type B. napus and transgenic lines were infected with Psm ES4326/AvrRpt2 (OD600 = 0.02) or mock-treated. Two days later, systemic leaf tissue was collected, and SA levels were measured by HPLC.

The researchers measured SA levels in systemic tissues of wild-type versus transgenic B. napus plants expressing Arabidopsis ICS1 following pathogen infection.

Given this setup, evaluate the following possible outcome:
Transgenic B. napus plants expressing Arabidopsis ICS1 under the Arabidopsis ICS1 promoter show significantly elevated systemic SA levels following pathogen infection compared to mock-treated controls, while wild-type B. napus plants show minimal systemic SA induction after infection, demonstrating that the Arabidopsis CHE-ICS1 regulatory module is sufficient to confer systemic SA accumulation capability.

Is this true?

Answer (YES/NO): YES